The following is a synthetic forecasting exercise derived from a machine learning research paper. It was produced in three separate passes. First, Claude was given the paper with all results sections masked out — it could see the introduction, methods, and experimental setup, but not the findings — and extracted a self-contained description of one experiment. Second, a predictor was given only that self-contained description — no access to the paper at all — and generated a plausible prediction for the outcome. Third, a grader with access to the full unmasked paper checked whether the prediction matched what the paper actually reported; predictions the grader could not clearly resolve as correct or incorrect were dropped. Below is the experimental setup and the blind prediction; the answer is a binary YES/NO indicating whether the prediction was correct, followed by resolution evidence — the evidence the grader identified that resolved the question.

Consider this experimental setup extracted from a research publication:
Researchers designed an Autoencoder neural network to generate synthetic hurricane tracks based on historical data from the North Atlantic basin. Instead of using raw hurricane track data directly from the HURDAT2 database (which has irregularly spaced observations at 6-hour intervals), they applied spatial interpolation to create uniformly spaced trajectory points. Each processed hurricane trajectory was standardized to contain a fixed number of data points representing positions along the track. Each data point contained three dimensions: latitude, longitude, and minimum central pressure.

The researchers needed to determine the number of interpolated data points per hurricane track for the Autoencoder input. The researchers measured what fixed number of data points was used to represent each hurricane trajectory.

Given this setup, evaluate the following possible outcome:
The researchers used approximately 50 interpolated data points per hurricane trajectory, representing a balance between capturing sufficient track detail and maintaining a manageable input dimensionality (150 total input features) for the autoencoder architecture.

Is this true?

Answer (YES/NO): NO